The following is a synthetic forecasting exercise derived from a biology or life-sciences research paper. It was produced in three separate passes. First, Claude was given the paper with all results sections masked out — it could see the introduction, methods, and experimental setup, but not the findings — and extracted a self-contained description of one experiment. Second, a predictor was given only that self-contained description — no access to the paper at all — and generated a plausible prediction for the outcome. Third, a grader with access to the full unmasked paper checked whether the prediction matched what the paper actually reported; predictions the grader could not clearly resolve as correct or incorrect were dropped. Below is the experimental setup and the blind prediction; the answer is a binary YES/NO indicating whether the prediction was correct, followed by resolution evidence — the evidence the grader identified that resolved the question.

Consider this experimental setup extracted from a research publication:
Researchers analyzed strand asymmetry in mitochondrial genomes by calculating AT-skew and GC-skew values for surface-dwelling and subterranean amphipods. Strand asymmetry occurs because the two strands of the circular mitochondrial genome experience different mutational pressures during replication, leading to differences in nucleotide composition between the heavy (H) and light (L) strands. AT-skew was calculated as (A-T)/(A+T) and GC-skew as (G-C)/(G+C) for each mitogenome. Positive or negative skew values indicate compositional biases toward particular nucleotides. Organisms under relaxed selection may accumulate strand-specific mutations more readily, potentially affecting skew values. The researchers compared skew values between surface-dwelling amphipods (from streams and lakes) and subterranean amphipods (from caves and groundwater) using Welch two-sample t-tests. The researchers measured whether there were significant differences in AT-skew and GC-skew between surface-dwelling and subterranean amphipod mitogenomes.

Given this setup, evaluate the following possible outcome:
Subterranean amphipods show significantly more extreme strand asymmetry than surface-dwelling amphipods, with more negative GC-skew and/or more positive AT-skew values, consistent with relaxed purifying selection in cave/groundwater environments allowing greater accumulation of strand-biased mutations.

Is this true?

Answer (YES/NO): NO